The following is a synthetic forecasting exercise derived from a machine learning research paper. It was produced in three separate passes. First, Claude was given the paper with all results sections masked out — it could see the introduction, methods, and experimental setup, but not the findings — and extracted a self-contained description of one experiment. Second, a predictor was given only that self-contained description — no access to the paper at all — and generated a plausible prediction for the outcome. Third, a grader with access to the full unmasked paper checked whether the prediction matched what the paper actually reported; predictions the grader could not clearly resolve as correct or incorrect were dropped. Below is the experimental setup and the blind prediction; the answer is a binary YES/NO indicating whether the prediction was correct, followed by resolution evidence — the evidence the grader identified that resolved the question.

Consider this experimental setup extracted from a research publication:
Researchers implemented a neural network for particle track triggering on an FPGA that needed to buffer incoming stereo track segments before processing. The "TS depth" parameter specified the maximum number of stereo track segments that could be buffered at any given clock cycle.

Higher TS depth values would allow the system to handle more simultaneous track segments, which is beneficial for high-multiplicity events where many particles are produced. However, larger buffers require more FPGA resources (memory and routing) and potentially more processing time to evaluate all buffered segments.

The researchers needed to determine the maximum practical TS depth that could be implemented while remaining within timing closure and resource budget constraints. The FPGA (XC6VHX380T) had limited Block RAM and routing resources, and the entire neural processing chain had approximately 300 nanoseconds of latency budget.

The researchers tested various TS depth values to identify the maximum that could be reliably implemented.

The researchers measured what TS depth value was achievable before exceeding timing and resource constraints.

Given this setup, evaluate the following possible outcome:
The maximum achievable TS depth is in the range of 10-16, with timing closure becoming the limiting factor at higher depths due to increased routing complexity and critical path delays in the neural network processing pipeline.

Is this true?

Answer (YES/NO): NO